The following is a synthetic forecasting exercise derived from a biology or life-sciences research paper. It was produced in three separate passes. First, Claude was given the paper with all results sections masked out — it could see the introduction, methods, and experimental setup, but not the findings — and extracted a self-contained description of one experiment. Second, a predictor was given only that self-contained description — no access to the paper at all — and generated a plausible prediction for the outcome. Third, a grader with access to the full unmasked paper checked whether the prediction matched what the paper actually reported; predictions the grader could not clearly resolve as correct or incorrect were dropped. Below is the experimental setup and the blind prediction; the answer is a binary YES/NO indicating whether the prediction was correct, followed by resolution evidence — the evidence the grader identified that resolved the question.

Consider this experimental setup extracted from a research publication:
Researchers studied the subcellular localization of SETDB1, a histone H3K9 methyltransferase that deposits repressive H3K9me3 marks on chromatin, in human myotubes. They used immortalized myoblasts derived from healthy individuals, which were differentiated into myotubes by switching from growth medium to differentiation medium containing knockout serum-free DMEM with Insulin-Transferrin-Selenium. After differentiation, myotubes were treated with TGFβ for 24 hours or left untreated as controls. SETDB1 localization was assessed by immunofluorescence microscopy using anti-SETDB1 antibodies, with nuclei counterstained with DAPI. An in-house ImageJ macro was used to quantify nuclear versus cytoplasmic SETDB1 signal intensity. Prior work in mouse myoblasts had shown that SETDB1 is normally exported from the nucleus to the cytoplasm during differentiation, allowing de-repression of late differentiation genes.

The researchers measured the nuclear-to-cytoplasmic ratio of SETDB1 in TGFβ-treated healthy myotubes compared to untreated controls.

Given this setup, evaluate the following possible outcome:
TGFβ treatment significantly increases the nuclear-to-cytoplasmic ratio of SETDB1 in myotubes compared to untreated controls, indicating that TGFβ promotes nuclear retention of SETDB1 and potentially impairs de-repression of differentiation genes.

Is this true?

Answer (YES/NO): YES